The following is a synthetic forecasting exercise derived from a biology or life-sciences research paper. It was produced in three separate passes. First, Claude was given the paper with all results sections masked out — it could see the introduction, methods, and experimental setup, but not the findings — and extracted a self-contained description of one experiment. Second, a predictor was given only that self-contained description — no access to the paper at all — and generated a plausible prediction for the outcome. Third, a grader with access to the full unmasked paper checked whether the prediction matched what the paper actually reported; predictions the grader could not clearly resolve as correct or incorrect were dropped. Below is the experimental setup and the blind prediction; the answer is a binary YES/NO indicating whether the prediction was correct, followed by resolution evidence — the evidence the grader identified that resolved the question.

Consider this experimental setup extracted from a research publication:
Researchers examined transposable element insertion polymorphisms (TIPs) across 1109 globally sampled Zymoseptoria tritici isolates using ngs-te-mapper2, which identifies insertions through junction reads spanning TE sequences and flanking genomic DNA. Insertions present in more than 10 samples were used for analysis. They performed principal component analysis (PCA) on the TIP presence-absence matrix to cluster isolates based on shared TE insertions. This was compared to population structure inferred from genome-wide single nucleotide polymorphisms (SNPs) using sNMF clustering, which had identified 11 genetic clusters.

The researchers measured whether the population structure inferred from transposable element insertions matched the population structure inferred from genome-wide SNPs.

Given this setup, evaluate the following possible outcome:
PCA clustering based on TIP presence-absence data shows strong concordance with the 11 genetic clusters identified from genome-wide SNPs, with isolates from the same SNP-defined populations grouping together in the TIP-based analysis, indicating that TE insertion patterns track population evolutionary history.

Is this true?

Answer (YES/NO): YES